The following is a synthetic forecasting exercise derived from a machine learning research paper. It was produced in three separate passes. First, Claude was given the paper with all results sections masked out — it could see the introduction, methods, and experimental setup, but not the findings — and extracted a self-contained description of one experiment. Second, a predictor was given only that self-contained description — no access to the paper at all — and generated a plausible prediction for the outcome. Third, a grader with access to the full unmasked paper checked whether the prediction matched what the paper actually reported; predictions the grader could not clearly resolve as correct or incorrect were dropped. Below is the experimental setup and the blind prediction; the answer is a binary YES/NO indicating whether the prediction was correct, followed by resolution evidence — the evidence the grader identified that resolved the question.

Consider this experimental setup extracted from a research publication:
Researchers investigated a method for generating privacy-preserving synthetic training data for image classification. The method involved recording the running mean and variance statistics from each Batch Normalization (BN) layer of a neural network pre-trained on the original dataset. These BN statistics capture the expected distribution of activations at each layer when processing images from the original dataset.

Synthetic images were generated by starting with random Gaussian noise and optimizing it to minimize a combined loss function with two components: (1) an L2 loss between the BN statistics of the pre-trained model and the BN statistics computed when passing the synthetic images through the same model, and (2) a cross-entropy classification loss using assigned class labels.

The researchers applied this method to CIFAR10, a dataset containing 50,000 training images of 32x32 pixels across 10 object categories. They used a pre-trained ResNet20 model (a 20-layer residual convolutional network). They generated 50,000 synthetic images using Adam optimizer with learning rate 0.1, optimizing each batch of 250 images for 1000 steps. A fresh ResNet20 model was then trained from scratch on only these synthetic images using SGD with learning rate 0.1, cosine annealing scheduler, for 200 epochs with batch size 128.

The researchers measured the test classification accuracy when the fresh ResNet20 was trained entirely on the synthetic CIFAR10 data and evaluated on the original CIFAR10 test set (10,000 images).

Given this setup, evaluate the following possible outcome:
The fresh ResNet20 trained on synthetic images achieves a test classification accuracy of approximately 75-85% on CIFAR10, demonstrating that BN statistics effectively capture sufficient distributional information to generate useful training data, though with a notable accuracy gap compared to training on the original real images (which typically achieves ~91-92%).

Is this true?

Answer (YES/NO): NO